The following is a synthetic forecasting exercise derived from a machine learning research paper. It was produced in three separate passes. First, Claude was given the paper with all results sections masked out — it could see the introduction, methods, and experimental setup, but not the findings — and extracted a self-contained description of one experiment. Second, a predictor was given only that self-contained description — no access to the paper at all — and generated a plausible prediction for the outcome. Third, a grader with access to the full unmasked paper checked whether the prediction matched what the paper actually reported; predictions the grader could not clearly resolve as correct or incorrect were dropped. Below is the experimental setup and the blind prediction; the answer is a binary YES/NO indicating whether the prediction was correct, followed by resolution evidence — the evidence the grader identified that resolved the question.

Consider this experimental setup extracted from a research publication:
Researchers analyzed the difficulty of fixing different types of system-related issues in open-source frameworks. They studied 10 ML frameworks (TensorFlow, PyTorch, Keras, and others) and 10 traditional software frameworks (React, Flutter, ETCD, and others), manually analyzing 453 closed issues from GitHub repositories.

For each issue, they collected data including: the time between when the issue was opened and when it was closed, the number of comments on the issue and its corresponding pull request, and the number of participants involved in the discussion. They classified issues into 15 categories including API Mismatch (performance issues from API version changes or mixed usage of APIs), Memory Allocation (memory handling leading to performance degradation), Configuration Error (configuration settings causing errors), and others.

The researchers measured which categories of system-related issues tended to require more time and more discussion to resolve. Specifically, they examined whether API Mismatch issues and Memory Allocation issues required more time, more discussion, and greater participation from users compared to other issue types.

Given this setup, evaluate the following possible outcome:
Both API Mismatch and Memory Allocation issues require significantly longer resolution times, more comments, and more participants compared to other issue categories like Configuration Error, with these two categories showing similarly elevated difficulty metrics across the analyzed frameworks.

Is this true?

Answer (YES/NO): NO